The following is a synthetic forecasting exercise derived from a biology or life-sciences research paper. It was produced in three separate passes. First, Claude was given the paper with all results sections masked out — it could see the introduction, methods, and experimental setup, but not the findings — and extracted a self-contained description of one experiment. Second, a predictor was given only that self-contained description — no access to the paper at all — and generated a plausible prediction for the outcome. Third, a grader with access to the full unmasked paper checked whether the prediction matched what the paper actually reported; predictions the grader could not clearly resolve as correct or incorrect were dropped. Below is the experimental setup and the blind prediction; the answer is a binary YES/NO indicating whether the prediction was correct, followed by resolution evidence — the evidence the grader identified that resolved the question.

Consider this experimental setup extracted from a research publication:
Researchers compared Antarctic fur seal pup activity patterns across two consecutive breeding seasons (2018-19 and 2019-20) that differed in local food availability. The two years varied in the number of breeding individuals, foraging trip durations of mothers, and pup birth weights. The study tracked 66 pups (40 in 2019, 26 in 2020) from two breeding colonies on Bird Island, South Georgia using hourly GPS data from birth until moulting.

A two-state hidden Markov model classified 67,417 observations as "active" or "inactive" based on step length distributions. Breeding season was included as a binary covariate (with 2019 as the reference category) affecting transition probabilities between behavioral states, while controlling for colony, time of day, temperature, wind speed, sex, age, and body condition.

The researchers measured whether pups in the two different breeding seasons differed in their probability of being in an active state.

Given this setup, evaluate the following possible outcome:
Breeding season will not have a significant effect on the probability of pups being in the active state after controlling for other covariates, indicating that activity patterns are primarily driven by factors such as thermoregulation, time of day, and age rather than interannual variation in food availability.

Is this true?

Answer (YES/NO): NO